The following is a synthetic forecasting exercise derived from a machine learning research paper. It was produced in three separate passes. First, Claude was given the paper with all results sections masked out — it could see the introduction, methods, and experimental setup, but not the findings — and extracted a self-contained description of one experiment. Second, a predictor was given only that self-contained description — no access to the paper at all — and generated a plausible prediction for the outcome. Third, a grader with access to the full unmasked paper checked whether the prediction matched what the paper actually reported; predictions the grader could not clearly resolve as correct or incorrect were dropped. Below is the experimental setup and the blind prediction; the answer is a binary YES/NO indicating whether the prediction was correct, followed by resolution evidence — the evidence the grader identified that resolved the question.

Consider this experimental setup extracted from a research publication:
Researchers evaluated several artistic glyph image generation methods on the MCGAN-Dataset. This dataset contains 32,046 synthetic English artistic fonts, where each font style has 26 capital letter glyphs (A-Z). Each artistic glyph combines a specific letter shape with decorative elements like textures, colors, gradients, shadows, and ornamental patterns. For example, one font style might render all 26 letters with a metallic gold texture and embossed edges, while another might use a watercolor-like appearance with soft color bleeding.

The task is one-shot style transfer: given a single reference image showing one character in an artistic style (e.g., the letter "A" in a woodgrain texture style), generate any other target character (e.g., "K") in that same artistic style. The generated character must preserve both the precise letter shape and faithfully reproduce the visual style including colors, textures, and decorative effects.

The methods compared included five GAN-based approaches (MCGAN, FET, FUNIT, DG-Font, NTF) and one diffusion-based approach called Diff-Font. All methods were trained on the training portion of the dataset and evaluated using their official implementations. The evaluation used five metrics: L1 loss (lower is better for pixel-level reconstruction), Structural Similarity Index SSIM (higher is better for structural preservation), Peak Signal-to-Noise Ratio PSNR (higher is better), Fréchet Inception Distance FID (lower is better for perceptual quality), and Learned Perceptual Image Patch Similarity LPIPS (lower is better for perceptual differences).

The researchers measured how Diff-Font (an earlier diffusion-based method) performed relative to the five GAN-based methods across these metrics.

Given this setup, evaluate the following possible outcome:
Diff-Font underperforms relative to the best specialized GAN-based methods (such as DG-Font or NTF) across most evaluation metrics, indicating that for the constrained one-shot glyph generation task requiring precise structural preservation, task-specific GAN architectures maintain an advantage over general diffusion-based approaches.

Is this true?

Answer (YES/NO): YES